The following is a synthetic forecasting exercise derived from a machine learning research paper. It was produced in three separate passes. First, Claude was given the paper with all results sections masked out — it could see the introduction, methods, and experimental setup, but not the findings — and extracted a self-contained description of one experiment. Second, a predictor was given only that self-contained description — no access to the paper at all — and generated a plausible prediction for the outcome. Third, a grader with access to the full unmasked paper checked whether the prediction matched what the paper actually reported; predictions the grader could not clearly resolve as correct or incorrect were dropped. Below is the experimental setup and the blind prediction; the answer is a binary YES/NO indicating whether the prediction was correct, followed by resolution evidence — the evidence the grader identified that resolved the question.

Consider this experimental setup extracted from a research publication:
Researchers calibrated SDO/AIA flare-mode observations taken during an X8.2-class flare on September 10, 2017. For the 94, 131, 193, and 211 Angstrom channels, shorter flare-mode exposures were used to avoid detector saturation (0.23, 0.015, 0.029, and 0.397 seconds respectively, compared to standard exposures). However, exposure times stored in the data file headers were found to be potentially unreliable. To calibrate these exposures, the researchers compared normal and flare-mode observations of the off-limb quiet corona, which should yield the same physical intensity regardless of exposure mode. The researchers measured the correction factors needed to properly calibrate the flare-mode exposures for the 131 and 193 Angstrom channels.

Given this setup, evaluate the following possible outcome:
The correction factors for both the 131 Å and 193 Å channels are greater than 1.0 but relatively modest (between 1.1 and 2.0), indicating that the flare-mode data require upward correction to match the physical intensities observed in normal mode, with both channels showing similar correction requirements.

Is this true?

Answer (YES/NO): NO